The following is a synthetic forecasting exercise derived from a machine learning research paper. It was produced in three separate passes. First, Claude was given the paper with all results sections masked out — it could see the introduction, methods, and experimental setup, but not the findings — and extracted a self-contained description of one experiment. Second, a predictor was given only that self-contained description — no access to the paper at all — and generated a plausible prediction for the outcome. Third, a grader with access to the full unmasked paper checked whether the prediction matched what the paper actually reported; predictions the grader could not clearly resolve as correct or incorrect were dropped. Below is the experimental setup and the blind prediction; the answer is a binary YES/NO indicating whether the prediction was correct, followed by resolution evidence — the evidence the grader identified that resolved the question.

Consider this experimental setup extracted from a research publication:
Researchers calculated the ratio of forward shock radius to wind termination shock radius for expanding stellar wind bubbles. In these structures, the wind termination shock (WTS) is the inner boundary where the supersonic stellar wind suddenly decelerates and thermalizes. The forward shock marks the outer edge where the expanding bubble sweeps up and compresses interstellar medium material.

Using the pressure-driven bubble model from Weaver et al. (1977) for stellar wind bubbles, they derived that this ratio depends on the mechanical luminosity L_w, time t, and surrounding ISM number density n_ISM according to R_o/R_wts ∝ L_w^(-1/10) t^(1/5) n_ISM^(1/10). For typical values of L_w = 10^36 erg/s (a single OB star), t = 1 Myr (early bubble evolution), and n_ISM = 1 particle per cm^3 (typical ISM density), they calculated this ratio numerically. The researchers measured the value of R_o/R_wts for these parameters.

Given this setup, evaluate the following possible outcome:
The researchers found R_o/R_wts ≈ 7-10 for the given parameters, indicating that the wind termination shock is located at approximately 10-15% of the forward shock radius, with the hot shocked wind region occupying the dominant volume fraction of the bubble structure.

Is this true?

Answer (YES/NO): NO